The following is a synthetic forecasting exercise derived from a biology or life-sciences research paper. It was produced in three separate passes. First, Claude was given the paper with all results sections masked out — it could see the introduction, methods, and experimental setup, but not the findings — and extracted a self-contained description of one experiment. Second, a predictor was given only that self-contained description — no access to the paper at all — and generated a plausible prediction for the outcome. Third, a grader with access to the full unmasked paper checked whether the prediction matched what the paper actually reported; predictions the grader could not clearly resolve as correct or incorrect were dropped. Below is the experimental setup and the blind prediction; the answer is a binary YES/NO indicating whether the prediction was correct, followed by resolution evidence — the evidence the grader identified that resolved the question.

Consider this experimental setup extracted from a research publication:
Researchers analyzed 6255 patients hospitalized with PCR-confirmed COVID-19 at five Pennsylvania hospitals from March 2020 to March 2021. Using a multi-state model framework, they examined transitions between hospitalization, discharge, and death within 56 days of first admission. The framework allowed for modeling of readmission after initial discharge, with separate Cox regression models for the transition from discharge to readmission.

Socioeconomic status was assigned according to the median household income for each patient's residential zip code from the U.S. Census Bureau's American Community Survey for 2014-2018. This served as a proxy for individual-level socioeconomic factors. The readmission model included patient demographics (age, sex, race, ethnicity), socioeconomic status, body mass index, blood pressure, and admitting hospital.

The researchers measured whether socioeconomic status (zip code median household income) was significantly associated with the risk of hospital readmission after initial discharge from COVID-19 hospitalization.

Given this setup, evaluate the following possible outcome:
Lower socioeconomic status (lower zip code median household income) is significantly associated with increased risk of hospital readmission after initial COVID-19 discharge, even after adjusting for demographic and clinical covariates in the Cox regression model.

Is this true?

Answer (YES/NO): NO